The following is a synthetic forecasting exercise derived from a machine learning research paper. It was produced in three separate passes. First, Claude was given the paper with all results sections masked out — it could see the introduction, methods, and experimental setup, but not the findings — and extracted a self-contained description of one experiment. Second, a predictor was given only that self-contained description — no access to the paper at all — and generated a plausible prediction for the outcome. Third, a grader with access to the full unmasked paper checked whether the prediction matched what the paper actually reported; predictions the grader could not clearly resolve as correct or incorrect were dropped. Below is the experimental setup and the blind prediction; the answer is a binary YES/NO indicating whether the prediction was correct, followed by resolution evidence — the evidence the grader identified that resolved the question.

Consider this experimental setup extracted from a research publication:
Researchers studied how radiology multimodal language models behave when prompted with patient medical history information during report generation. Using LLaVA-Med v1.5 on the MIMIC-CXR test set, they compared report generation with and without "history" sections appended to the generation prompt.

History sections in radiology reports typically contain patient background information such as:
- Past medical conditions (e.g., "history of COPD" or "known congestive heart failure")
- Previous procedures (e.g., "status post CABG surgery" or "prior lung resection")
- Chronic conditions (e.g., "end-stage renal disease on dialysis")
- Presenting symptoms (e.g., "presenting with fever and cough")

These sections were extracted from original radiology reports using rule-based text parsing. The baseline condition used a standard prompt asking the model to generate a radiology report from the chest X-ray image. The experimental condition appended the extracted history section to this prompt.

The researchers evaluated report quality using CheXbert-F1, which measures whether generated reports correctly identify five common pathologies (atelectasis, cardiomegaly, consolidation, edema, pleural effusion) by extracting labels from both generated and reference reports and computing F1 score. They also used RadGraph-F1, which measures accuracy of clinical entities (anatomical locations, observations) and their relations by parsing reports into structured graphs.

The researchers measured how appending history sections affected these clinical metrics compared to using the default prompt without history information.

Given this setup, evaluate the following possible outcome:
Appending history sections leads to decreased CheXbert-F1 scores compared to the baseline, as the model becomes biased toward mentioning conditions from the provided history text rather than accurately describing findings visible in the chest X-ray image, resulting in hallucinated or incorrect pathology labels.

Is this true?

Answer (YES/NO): YES